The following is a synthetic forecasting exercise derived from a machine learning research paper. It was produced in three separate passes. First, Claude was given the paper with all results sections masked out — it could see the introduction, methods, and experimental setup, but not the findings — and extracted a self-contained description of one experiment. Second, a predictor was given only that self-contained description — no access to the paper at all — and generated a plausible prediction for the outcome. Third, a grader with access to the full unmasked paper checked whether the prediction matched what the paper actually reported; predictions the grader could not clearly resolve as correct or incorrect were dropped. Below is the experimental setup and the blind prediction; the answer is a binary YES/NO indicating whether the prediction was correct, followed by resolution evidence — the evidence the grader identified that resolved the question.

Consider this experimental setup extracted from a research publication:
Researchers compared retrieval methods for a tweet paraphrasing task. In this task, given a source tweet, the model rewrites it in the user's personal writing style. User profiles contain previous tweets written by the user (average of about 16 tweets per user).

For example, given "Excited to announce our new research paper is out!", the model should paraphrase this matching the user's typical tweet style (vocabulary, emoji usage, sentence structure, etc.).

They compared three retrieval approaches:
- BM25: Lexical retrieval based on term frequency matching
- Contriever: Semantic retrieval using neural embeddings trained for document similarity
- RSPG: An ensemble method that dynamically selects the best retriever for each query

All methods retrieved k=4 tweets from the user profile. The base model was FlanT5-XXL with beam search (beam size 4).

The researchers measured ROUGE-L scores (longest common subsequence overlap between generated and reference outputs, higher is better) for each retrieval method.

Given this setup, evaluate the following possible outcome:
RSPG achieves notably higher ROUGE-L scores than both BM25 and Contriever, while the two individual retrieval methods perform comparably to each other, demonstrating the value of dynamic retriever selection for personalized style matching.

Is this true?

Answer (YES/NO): YES